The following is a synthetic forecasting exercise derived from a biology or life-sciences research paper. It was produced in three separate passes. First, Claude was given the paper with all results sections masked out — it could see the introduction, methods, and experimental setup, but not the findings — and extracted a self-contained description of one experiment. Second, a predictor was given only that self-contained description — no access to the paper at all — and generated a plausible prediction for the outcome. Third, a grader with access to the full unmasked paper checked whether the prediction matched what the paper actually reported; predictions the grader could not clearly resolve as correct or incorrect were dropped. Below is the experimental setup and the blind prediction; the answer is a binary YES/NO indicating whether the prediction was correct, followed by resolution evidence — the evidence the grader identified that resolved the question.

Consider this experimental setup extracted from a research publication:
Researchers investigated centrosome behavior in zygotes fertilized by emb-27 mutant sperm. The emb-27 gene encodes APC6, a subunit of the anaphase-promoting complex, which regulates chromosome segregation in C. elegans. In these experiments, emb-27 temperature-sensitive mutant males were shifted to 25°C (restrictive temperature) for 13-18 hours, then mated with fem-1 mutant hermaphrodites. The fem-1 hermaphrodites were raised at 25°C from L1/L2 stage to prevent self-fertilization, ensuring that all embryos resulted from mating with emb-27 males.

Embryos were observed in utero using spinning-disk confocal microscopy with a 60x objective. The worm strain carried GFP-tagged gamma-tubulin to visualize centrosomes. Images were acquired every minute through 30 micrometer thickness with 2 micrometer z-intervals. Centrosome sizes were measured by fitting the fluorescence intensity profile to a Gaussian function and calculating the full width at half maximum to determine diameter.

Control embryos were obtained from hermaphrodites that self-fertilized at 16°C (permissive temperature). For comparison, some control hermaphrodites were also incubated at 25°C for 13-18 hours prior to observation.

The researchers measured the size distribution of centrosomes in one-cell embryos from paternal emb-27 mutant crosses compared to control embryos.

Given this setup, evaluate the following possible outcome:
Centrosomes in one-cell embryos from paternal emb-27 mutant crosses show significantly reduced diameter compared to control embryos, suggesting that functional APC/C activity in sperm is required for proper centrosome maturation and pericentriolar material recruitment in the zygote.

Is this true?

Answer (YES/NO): NO